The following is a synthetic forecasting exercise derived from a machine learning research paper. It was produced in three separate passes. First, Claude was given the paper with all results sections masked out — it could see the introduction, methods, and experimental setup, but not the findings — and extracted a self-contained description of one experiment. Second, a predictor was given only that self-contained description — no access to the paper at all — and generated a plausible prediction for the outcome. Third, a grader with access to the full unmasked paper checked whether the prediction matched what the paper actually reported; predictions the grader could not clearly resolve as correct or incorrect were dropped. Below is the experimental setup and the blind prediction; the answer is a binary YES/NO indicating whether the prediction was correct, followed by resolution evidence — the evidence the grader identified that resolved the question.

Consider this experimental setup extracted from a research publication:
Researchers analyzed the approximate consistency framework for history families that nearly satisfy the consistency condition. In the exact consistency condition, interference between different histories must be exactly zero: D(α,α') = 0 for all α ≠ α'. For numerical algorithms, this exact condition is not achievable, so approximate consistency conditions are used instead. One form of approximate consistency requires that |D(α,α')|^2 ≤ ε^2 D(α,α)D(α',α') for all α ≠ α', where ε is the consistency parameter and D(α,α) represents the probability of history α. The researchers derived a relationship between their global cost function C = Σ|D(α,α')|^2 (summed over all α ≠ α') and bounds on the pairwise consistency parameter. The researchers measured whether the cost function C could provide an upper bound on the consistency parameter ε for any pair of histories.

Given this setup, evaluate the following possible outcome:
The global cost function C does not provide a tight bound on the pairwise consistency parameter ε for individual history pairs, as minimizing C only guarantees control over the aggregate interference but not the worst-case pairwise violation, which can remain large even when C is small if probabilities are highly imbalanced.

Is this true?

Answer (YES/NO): NO